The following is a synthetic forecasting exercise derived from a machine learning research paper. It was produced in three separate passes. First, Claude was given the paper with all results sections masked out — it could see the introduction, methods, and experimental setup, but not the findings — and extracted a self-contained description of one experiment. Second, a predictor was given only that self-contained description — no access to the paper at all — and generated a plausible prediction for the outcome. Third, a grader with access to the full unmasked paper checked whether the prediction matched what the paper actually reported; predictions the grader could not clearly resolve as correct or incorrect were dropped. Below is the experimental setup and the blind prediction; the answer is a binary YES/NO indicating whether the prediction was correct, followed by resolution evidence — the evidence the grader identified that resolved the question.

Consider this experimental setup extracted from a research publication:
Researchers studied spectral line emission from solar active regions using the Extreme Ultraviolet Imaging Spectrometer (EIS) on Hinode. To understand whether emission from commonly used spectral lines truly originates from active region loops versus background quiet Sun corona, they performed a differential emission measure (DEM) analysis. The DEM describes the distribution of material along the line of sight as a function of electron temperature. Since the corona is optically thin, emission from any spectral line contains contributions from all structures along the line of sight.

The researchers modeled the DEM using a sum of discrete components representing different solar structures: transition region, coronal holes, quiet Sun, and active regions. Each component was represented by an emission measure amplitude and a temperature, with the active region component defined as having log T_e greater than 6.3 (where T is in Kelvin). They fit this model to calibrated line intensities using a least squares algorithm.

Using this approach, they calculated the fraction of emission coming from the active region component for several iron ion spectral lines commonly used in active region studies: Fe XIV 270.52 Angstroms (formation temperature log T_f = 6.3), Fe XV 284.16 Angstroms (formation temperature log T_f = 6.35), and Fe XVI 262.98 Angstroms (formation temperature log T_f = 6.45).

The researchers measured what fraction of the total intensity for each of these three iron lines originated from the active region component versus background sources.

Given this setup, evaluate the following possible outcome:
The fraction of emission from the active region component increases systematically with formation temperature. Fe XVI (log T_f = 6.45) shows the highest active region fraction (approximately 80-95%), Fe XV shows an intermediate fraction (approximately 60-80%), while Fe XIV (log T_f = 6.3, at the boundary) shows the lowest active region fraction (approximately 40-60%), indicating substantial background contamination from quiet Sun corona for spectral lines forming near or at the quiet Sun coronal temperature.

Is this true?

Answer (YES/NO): NO